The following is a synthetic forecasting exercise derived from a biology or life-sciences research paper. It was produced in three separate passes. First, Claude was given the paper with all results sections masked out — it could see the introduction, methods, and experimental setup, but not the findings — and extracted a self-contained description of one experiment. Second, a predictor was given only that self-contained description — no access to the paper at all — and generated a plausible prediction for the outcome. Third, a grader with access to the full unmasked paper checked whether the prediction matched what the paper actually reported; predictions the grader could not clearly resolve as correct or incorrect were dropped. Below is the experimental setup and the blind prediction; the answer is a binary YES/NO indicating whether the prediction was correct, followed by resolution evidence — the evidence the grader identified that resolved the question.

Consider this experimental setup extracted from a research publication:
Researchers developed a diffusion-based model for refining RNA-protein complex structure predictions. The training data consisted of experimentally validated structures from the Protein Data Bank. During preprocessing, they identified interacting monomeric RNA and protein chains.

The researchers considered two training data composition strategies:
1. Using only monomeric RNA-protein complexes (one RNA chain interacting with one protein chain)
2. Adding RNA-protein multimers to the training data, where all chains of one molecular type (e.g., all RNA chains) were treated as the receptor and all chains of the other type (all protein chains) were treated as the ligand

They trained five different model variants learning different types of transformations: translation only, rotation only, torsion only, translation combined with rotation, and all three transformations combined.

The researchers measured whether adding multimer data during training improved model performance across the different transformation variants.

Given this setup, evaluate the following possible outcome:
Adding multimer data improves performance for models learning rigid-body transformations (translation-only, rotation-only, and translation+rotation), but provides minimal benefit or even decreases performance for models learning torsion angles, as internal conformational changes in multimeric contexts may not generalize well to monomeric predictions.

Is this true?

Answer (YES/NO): NO